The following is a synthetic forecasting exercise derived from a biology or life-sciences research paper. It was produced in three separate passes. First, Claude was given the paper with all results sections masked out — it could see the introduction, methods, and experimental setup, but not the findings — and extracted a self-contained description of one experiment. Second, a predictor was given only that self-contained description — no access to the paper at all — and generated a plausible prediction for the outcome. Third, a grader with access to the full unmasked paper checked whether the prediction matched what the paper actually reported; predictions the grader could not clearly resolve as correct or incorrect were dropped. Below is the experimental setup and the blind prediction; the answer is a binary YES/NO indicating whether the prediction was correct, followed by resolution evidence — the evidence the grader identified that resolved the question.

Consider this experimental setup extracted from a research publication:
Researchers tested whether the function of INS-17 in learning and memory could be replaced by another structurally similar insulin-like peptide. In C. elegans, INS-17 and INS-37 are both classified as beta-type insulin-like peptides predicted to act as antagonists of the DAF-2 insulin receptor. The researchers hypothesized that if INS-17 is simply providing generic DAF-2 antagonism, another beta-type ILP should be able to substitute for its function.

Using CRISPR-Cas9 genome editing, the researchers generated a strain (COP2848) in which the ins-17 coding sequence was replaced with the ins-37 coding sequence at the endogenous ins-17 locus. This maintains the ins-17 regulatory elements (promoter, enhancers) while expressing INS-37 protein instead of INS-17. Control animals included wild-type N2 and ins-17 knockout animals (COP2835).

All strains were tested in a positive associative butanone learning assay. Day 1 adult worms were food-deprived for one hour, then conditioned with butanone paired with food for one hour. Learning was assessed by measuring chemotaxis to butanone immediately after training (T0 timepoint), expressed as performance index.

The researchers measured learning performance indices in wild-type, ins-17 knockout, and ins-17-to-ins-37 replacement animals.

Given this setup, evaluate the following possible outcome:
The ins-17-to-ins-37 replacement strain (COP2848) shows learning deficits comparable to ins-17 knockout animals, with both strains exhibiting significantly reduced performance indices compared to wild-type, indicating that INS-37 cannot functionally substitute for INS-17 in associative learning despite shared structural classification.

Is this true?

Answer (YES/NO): NO